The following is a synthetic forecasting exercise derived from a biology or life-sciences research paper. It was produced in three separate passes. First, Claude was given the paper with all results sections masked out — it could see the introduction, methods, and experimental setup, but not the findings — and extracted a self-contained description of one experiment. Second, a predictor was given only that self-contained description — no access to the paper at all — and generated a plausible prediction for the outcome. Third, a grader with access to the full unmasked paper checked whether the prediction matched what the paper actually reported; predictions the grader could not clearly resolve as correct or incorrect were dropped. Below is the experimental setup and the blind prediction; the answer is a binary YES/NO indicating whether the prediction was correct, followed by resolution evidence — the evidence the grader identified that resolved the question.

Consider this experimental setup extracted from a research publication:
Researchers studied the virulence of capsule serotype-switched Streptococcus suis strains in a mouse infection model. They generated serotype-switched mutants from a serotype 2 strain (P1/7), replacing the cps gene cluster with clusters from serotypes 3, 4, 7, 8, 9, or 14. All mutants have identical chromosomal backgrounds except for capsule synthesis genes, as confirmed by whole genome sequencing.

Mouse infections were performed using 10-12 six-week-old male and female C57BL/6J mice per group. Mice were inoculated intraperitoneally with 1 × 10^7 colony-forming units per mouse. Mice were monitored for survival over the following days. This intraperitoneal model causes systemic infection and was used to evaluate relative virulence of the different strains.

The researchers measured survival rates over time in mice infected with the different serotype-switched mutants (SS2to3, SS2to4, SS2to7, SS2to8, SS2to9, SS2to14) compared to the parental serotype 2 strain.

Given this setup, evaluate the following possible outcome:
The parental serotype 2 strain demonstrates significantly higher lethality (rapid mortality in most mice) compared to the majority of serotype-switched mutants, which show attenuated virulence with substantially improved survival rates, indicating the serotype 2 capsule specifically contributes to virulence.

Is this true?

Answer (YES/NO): NO